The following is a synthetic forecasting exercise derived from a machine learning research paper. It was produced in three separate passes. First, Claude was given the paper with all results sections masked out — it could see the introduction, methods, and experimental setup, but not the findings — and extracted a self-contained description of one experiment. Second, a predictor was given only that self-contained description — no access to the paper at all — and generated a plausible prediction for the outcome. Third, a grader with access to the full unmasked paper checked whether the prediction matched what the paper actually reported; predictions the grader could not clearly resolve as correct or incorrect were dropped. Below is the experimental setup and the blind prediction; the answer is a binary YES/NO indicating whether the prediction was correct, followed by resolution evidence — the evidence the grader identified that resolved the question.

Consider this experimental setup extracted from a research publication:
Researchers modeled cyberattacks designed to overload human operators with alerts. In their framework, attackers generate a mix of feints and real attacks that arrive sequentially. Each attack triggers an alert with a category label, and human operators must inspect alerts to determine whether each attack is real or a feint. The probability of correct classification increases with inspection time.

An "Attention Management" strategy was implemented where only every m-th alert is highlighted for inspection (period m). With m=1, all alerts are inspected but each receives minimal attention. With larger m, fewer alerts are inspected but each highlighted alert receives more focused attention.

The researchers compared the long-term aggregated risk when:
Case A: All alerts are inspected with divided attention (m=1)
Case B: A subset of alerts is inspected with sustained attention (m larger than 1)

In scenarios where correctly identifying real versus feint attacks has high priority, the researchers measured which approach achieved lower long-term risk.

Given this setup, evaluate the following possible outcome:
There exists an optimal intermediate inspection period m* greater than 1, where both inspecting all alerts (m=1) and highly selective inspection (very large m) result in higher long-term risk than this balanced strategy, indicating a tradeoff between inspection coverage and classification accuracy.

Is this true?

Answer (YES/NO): YES